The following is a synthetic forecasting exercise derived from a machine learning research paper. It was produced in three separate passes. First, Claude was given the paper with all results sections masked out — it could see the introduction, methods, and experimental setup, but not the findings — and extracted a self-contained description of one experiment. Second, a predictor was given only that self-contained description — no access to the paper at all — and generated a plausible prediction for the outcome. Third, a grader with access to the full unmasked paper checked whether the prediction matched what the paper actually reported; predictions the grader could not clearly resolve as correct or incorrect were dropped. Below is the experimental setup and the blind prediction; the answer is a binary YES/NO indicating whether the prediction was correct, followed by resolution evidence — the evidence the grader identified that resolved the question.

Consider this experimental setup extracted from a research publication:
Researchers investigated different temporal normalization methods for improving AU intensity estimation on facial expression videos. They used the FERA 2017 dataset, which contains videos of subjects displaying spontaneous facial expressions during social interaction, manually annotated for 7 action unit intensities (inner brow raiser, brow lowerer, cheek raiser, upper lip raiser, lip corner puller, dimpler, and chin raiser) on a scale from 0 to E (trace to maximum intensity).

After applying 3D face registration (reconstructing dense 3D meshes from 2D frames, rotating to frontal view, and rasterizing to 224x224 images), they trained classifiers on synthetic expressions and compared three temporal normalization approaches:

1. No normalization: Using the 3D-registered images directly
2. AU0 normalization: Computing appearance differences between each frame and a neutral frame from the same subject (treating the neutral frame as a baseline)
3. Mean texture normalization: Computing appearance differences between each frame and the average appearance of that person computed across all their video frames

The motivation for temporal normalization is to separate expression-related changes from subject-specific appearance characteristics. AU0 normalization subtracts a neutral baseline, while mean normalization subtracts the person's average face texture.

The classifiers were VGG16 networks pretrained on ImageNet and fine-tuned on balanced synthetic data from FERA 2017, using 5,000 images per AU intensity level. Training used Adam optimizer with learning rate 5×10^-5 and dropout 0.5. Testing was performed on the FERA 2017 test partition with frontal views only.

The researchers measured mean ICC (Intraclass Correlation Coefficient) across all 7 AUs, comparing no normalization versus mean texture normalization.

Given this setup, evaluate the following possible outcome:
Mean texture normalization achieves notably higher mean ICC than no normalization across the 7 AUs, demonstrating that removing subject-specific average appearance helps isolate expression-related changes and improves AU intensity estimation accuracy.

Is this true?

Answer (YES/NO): YES